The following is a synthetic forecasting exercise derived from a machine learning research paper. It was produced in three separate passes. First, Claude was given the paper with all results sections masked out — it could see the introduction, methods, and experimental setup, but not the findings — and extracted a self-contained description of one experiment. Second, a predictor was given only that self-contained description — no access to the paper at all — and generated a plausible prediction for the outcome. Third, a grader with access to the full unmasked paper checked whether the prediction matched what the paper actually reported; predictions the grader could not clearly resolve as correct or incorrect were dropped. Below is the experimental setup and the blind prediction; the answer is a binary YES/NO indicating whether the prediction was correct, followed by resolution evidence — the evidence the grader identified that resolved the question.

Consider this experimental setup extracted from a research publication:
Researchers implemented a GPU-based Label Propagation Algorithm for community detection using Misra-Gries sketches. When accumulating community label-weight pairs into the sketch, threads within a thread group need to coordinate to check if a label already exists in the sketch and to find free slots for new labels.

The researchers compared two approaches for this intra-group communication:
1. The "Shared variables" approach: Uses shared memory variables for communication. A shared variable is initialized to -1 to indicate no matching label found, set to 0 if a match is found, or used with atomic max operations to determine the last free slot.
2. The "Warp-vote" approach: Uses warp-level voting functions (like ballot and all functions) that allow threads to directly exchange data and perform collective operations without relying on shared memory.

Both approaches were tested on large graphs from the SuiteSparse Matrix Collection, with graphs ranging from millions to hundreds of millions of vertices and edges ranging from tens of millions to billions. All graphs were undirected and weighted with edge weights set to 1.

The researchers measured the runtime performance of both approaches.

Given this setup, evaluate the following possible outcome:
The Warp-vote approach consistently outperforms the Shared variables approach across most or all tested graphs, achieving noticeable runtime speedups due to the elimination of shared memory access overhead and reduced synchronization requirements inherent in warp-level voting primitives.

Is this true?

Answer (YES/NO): YES